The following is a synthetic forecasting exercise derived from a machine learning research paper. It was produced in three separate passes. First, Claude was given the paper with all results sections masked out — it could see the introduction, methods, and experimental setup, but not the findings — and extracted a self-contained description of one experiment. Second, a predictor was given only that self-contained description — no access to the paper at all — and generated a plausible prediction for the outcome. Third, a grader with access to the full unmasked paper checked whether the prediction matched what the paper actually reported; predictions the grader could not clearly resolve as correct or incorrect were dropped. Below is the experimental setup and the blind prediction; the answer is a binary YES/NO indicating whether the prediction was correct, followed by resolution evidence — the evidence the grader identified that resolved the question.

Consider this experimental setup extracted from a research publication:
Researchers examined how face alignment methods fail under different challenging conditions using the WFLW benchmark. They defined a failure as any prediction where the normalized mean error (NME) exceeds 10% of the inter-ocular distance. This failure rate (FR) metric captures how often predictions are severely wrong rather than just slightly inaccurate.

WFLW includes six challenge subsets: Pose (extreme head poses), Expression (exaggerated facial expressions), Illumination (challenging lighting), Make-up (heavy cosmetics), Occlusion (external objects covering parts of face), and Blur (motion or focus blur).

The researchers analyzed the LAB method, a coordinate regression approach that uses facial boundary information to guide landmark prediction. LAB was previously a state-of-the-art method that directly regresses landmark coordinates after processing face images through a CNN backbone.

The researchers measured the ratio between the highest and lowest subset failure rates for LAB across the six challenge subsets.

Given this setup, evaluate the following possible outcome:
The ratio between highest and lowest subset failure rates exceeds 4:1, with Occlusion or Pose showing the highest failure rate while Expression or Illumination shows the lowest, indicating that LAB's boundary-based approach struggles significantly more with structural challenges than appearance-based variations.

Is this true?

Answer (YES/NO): YES